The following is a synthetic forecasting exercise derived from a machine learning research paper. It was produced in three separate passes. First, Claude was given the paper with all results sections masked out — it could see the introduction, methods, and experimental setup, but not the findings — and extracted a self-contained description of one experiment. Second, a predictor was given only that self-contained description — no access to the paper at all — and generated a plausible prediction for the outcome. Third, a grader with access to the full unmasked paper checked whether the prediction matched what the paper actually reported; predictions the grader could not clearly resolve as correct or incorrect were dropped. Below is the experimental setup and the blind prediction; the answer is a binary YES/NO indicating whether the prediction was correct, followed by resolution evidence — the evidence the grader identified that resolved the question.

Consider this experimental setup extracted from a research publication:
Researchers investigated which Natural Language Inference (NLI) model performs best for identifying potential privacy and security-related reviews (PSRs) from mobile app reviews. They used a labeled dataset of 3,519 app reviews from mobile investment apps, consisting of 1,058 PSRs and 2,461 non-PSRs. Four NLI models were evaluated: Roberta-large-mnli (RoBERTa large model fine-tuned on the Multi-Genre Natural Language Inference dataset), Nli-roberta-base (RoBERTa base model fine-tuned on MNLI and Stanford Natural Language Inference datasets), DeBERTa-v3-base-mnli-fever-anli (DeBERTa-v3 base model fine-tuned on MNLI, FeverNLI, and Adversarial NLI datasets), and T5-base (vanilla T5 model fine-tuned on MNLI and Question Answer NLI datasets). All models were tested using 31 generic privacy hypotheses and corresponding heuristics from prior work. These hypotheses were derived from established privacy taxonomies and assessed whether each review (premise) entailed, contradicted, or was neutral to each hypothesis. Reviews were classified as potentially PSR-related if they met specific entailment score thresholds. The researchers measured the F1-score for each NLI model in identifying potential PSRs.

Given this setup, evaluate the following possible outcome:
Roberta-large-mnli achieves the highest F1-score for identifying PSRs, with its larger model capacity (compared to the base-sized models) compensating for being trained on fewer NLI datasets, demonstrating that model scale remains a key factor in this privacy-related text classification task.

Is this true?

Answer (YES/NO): NO